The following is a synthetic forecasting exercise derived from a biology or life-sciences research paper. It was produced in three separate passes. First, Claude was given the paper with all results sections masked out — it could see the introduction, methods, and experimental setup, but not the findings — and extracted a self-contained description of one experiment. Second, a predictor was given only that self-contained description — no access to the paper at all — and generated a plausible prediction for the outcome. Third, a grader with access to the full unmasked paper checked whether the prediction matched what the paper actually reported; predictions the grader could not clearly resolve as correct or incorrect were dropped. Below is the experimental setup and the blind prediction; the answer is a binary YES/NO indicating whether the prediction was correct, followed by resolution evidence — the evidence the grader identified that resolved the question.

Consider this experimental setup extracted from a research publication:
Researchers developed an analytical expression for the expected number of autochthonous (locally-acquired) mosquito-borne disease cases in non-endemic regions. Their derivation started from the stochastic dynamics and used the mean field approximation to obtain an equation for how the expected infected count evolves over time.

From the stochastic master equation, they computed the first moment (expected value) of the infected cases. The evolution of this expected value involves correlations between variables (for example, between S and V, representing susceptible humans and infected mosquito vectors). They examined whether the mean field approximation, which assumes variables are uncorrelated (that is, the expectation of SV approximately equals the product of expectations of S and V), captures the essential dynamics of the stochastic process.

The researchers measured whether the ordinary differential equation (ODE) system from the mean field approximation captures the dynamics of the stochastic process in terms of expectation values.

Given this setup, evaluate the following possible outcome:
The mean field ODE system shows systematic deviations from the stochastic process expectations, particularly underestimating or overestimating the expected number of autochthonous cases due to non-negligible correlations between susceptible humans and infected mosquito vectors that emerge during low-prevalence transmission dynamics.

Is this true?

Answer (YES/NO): NO